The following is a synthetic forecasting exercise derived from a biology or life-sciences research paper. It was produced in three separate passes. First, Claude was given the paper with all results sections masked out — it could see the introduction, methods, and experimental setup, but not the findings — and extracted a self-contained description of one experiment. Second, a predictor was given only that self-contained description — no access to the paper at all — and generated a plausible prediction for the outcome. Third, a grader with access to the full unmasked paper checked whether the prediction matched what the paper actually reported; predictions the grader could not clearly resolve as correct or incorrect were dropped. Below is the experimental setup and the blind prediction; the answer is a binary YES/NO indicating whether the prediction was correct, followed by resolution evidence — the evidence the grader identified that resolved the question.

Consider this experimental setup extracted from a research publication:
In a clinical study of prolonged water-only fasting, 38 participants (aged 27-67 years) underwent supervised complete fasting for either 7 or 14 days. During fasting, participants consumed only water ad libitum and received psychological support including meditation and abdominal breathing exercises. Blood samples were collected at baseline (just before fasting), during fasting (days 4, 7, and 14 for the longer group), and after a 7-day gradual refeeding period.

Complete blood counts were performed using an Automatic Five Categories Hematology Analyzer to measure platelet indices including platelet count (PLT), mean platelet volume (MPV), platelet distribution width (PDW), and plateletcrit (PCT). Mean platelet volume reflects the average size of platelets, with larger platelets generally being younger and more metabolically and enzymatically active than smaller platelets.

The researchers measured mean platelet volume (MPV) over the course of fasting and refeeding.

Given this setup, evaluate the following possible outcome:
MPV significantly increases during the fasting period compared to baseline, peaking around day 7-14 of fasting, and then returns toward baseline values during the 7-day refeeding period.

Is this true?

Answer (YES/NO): NO